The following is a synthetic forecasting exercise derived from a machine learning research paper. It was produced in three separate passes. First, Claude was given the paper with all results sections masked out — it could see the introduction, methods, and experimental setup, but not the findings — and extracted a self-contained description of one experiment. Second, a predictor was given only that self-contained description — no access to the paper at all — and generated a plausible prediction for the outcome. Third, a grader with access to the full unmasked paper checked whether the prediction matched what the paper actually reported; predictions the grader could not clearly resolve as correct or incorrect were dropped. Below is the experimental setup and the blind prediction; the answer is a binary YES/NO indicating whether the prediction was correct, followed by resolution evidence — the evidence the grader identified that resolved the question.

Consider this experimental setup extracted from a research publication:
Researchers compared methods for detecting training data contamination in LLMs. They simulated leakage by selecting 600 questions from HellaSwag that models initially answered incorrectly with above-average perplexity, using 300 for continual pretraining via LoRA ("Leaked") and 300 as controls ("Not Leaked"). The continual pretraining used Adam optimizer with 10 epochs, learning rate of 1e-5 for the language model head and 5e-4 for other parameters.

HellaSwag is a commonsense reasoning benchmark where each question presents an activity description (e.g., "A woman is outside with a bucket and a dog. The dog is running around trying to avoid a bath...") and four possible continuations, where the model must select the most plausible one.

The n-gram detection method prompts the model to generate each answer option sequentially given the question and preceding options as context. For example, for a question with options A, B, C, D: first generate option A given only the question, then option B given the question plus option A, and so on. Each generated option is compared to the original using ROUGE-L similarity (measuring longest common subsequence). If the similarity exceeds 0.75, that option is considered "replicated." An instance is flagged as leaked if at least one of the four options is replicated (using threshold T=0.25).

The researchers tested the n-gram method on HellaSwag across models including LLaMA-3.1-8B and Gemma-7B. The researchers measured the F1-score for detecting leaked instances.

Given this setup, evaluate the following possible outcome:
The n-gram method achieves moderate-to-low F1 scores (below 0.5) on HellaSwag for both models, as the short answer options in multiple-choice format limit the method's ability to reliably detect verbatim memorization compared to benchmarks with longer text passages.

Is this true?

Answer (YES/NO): NO